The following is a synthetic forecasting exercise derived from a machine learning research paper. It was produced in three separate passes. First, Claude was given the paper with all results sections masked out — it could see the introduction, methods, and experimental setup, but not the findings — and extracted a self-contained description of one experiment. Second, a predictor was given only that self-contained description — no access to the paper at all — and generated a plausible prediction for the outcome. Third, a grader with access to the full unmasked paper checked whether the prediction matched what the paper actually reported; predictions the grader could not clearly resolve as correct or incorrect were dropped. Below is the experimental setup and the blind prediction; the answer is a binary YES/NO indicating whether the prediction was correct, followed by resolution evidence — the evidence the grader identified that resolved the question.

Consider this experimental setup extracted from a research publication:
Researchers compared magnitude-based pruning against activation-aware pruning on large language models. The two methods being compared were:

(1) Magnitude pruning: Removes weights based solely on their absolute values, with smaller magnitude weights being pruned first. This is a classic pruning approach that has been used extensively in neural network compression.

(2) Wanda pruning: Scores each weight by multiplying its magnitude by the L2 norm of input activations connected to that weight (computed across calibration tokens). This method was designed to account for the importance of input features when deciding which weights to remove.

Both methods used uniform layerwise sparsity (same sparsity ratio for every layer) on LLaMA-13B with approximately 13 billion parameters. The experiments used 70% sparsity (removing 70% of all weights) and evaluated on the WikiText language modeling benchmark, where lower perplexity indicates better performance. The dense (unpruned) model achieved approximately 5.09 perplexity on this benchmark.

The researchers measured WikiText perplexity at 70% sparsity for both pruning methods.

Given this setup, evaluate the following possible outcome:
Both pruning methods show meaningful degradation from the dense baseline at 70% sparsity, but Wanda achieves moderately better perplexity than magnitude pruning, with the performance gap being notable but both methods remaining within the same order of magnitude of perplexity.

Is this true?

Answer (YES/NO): NO